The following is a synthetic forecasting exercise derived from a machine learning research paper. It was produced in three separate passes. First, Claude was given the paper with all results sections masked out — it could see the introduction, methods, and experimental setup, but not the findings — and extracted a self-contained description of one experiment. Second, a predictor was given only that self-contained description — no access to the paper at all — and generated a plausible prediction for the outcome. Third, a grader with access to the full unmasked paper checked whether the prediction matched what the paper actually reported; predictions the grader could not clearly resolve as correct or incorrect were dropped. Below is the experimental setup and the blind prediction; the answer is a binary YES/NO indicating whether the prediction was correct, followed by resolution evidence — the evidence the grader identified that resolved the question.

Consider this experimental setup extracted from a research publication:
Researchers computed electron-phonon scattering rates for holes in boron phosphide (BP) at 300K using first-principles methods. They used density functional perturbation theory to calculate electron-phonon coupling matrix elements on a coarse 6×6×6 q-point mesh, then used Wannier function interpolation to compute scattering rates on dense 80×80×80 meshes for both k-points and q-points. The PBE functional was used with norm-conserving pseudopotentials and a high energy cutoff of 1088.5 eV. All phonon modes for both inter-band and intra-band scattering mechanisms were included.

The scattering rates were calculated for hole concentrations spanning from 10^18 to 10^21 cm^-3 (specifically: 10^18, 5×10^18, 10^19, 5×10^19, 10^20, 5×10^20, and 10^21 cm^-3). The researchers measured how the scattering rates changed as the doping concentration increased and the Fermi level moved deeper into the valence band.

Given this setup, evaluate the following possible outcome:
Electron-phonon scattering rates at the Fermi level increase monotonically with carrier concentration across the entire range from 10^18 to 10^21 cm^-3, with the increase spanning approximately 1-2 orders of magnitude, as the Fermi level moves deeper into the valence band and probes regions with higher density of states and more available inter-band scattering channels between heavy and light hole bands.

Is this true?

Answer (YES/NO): NO